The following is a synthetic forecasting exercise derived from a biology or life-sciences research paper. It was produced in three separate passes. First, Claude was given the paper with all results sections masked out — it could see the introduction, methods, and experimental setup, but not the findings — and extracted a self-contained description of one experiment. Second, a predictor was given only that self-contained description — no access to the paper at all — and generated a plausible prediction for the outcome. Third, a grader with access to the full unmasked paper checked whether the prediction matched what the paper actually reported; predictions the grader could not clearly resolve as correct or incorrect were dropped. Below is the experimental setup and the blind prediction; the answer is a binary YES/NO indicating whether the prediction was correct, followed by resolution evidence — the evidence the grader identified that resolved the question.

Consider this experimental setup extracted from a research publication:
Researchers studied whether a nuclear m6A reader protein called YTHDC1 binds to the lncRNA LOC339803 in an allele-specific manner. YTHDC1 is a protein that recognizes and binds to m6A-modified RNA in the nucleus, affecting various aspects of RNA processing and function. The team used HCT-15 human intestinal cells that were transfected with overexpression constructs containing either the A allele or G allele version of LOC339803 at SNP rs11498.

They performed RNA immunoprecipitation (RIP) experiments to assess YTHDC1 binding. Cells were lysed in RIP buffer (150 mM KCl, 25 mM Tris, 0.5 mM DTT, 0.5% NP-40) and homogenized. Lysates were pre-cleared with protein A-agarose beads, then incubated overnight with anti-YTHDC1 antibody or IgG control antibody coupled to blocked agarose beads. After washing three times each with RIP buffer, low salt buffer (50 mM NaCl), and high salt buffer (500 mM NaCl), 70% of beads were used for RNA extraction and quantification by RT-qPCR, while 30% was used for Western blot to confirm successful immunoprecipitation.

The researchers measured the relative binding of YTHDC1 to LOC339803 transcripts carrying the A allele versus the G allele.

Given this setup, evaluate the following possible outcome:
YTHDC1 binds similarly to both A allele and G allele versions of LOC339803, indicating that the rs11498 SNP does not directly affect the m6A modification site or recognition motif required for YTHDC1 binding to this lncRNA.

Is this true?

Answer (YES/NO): NO